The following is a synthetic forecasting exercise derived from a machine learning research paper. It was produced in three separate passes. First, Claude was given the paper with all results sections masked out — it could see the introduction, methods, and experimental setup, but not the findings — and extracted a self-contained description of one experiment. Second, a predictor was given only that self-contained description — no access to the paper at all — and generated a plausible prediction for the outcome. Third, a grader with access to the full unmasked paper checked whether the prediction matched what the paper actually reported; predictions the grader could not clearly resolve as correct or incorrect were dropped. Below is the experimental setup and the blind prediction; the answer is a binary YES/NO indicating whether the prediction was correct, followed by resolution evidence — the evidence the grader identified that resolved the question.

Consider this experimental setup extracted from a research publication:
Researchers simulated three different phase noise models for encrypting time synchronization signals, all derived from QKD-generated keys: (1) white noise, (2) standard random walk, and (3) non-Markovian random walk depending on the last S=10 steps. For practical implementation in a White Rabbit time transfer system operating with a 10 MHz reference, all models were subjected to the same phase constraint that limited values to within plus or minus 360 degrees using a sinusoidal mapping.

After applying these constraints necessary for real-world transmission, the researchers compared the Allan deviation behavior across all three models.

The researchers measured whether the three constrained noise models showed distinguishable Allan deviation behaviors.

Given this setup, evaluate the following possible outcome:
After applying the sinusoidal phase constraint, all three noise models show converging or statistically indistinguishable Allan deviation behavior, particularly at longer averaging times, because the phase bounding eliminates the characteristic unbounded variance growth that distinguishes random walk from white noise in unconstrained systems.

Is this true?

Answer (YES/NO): YES